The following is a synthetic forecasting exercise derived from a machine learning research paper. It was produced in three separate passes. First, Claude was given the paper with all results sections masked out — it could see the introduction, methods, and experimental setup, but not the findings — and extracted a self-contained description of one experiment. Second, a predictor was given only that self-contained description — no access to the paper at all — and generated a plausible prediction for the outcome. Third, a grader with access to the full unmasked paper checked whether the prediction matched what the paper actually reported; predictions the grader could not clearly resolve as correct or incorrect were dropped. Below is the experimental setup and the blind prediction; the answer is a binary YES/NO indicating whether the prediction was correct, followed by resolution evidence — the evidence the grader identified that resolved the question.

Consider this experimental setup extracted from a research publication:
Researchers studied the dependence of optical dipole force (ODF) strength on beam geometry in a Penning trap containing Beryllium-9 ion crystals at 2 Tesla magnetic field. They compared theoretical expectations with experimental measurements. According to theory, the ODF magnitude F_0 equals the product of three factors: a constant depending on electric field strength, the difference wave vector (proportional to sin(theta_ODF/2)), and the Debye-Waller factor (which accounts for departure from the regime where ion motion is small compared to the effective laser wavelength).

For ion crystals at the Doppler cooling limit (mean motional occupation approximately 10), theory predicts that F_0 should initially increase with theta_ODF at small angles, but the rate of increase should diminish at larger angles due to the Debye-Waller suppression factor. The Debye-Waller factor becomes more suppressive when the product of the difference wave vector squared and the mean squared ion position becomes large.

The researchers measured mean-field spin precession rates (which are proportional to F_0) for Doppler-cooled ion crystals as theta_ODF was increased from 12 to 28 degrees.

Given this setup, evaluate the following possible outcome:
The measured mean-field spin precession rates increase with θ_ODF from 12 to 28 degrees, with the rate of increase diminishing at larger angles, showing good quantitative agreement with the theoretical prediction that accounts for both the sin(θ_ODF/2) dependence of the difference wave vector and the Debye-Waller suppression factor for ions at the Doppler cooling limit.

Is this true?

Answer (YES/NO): YES